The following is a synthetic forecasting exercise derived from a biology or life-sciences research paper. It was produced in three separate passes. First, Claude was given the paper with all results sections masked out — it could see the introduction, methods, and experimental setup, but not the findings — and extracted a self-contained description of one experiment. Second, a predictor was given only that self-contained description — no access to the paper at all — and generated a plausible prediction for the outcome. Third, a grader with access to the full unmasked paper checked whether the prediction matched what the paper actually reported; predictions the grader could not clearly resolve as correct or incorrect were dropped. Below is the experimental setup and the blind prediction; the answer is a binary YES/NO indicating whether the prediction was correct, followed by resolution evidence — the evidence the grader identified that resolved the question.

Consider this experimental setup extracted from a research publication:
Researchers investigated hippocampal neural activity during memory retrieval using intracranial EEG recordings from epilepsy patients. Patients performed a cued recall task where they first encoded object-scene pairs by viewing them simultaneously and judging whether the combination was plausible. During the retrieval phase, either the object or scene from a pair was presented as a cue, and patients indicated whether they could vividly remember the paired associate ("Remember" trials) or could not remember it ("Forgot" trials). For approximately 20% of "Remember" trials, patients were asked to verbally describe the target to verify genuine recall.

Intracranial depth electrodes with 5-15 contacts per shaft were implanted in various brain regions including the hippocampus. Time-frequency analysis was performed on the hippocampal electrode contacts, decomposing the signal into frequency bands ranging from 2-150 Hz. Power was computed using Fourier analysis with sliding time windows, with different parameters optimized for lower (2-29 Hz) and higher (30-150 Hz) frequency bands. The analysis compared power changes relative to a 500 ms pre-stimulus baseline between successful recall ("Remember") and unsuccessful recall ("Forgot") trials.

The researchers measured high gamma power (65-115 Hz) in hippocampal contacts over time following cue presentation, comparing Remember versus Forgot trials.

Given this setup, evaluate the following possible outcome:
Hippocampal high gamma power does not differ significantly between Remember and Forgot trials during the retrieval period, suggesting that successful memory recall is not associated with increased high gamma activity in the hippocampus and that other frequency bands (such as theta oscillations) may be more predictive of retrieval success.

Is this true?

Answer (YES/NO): NO